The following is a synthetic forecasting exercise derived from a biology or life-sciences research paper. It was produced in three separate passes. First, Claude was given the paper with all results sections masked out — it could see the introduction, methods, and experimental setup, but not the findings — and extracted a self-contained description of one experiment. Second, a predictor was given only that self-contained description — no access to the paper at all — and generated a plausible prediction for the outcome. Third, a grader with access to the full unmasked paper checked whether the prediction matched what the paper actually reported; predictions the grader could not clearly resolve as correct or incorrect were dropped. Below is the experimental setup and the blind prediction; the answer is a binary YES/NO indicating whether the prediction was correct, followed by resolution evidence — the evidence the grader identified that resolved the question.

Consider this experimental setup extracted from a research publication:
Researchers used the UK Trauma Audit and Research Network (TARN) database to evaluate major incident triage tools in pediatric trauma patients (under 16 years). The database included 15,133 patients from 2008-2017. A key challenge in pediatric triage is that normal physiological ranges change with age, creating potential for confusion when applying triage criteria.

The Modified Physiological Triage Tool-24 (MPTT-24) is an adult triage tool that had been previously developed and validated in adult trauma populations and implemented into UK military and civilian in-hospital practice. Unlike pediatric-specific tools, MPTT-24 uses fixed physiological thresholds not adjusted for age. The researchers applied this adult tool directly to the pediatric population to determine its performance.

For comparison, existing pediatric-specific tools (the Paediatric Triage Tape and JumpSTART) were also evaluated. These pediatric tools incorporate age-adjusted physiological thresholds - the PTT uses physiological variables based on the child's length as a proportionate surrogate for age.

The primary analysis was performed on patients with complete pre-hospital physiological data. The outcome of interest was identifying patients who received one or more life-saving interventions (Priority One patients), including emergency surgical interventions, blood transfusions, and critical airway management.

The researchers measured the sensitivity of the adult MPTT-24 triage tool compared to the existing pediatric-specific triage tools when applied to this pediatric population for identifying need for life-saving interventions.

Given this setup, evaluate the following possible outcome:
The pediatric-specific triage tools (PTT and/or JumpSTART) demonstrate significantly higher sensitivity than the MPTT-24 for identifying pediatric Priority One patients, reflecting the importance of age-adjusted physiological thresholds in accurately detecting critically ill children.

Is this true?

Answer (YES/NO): NO